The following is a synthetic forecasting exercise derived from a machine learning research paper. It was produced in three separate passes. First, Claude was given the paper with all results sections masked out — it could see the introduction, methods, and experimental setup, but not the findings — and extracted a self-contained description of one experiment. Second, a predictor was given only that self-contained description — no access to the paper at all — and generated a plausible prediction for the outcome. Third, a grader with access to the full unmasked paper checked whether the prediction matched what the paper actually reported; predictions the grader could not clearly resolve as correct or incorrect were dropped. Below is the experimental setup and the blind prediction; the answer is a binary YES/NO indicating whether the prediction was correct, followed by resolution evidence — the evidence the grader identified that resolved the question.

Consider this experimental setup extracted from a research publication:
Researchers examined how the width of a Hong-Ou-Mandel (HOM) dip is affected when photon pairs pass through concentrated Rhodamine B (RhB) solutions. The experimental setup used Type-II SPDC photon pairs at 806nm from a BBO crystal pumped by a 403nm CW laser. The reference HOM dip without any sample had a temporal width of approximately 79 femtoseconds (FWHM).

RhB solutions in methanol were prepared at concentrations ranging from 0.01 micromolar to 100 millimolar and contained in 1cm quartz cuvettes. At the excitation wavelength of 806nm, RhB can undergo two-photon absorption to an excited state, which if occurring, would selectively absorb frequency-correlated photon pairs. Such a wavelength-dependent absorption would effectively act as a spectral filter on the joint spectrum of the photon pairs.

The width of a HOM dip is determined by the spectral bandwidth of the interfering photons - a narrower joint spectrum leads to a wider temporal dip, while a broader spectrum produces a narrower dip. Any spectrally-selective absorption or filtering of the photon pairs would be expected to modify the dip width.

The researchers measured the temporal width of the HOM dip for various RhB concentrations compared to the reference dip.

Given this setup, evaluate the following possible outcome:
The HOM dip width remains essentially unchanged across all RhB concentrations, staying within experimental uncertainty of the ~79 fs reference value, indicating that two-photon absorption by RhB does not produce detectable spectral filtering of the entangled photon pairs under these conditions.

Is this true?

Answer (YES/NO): YES